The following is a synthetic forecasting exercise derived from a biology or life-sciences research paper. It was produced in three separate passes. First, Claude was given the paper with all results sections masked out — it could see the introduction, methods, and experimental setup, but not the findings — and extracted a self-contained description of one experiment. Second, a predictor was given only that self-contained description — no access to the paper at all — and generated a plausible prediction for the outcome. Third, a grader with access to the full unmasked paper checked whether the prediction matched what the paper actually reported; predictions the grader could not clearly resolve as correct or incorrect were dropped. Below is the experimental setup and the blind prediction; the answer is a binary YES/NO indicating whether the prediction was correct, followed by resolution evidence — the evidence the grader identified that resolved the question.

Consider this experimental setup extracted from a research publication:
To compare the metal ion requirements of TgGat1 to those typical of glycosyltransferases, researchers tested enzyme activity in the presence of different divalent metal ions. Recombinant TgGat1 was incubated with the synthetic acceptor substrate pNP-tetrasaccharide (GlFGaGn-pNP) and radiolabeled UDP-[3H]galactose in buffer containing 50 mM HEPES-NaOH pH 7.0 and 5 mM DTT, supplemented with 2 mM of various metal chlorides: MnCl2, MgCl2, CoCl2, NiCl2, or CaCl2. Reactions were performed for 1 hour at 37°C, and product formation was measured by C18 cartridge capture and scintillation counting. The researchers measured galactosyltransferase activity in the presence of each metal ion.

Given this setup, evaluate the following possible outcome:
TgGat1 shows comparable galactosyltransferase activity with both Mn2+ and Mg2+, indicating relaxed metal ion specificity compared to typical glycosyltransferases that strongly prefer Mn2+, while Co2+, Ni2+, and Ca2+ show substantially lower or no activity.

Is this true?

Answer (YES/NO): NO